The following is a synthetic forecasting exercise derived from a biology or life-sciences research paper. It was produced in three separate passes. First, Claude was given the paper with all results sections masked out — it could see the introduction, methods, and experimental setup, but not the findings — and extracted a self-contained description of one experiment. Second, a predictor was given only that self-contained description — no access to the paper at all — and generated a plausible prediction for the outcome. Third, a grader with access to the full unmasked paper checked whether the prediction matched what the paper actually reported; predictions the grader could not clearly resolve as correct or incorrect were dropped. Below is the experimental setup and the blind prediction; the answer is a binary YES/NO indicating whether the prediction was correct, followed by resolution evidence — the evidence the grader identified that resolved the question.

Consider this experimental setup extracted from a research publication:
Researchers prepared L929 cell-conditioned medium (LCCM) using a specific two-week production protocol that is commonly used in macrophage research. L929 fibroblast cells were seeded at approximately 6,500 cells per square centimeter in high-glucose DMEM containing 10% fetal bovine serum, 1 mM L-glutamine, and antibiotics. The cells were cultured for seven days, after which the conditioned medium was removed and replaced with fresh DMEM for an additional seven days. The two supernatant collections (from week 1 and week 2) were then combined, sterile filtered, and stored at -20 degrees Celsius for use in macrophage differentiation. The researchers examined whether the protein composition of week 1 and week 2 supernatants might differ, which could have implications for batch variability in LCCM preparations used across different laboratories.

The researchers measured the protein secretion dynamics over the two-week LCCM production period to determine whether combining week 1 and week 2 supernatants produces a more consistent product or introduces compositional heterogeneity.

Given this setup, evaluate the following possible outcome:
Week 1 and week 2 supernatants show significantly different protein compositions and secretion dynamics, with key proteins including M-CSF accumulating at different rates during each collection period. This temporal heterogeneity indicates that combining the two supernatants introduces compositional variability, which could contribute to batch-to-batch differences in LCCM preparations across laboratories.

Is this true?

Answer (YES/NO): NO